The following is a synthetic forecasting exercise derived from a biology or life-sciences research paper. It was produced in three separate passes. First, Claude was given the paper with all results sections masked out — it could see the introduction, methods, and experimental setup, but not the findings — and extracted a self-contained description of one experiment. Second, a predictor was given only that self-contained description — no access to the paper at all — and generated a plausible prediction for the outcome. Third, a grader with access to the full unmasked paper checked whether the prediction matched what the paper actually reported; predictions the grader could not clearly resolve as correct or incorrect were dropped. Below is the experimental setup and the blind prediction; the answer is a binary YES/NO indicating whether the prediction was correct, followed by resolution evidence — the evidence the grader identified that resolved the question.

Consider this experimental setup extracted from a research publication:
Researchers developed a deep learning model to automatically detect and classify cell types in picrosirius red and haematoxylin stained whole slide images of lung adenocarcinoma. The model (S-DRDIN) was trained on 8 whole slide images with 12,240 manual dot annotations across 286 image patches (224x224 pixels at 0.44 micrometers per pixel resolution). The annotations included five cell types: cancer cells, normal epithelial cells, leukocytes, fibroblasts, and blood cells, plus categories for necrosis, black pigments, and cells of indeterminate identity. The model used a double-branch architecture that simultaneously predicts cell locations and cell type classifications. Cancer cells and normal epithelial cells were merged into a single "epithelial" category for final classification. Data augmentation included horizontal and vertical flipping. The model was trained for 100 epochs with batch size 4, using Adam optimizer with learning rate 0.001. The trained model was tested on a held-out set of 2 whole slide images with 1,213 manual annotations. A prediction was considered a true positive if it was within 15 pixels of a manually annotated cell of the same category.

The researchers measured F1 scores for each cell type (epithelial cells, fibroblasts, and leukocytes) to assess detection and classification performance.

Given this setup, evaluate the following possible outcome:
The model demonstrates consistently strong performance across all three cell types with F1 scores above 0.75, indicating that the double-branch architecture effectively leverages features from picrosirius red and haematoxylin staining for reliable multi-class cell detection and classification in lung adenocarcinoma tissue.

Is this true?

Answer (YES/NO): NO